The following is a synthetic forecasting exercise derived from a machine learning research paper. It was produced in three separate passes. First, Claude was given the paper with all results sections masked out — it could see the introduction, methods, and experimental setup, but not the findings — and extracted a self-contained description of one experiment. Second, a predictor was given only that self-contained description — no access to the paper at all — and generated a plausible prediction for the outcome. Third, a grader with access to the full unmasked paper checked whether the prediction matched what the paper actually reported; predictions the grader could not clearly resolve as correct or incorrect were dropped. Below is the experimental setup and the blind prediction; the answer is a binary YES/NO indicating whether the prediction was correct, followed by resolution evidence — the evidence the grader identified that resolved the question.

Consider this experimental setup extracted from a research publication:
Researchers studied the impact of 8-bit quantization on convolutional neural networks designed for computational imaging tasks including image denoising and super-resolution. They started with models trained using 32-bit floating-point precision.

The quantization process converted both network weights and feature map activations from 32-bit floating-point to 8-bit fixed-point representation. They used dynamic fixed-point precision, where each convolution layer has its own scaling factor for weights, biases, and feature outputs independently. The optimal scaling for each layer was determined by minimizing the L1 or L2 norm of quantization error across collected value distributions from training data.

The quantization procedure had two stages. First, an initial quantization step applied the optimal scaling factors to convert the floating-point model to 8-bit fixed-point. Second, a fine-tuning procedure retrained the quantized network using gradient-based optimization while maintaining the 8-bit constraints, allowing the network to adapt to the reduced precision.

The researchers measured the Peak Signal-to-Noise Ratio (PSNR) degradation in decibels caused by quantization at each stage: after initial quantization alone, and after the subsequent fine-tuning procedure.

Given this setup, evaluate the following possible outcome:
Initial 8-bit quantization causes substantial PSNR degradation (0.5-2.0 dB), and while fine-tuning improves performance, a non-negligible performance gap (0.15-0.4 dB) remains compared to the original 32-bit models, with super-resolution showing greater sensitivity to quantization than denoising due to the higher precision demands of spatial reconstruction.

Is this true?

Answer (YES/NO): NO